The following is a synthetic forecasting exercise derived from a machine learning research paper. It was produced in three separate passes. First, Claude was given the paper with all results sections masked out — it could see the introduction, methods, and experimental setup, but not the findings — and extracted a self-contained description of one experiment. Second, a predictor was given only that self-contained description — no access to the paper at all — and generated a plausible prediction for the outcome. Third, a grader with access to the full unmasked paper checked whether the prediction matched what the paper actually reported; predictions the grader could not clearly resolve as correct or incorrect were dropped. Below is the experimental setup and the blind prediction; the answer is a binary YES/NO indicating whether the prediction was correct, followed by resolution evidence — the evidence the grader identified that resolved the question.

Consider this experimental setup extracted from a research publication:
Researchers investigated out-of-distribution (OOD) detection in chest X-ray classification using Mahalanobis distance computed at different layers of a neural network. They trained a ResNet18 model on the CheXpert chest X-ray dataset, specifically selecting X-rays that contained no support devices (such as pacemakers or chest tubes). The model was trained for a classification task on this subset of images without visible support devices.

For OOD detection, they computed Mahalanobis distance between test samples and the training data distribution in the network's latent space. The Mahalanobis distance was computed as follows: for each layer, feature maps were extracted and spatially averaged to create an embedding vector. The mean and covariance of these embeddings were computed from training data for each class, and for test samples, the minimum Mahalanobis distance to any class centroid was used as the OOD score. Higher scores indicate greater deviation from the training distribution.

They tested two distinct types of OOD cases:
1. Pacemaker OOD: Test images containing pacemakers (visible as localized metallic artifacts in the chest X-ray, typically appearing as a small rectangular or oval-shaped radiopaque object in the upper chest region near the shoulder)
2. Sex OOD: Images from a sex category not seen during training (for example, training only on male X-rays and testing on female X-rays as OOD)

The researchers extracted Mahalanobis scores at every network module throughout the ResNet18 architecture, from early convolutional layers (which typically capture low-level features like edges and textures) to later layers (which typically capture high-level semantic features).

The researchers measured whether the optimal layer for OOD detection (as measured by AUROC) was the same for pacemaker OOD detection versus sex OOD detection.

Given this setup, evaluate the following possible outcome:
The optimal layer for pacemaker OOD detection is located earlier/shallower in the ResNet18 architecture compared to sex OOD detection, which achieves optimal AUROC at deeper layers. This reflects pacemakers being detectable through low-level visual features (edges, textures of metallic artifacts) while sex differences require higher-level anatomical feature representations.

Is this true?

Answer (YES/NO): NO